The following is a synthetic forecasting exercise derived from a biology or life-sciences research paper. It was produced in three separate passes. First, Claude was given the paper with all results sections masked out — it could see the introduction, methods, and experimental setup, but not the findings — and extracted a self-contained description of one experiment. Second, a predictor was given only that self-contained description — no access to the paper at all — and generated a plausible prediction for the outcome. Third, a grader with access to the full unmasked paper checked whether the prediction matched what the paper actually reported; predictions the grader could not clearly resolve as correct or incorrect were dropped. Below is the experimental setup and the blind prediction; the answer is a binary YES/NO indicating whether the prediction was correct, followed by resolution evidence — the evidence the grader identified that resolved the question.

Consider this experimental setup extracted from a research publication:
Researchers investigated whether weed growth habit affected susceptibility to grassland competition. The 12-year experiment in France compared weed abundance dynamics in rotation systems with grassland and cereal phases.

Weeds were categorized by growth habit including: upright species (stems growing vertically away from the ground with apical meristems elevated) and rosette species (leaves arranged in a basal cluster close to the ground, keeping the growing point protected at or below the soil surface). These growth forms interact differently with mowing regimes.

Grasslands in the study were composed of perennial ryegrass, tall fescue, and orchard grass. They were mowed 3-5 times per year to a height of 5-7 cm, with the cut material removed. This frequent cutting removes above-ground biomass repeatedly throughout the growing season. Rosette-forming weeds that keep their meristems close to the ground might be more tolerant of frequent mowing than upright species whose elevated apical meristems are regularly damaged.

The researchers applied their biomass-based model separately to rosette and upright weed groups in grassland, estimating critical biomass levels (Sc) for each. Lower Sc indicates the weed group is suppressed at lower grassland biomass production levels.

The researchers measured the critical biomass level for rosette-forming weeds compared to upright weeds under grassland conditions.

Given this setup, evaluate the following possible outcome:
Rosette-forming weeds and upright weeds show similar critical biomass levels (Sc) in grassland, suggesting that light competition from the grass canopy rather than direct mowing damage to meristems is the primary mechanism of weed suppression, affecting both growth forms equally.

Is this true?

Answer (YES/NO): NO